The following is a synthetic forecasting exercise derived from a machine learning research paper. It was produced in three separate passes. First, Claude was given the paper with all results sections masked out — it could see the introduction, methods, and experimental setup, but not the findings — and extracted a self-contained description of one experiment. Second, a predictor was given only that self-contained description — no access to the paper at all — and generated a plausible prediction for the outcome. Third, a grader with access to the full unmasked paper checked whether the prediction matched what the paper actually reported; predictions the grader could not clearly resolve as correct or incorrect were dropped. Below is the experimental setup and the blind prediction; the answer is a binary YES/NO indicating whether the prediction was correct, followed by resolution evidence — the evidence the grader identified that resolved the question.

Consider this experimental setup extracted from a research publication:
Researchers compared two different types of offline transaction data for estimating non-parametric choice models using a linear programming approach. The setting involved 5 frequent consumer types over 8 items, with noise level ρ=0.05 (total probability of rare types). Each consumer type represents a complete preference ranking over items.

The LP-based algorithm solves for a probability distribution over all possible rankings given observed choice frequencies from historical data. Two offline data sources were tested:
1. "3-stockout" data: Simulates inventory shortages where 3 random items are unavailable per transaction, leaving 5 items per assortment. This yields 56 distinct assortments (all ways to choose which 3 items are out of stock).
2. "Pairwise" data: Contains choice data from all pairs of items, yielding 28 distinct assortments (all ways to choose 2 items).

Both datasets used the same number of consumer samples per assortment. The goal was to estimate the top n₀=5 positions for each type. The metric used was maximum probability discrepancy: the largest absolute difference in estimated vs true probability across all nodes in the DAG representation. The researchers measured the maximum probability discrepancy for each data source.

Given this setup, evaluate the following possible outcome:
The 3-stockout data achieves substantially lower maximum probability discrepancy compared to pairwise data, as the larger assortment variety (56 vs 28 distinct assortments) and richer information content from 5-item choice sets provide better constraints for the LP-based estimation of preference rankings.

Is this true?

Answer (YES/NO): YES